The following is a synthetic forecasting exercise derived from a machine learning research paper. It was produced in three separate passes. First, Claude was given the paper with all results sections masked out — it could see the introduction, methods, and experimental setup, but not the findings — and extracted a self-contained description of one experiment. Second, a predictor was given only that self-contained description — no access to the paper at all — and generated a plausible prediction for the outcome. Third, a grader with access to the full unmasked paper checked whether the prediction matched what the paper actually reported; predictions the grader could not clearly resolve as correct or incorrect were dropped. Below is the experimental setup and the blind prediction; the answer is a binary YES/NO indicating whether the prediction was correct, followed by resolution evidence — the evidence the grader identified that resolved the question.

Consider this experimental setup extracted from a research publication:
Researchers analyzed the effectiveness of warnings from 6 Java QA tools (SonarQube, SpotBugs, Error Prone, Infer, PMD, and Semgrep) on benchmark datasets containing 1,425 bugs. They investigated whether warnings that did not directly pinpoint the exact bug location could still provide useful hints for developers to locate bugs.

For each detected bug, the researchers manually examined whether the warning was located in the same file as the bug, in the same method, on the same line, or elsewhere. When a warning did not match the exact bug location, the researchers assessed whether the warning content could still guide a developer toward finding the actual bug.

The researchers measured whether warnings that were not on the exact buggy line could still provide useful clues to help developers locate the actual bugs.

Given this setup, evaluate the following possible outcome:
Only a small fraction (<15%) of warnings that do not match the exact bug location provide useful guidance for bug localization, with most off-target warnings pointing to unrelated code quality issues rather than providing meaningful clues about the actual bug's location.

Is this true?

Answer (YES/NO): NO